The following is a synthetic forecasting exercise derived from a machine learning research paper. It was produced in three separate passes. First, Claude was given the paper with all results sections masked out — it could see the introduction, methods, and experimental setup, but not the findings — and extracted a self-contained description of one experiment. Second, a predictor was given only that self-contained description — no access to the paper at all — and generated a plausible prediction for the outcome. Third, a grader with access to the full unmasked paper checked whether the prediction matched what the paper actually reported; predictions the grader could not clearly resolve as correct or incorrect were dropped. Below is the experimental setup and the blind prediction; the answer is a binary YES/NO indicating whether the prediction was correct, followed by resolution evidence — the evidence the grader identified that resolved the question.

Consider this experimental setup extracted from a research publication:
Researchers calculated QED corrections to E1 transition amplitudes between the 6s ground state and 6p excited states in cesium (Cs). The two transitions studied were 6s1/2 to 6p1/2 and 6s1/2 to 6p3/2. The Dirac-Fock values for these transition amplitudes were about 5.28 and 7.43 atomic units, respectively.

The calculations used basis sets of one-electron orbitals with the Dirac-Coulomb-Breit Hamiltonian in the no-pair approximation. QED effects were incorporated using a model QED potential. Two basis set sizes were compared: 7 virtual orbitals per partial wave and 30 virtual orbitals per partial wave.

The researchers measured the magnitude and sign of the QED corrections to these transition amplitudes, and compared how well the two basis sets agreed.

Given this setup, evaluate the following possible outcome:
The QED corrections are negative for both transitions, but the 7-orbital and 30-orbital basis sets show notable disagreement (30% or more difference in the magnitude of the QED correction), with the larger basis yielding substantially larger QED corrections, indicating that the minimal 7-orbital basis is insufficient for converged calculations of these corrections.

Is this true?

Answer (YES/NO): NO